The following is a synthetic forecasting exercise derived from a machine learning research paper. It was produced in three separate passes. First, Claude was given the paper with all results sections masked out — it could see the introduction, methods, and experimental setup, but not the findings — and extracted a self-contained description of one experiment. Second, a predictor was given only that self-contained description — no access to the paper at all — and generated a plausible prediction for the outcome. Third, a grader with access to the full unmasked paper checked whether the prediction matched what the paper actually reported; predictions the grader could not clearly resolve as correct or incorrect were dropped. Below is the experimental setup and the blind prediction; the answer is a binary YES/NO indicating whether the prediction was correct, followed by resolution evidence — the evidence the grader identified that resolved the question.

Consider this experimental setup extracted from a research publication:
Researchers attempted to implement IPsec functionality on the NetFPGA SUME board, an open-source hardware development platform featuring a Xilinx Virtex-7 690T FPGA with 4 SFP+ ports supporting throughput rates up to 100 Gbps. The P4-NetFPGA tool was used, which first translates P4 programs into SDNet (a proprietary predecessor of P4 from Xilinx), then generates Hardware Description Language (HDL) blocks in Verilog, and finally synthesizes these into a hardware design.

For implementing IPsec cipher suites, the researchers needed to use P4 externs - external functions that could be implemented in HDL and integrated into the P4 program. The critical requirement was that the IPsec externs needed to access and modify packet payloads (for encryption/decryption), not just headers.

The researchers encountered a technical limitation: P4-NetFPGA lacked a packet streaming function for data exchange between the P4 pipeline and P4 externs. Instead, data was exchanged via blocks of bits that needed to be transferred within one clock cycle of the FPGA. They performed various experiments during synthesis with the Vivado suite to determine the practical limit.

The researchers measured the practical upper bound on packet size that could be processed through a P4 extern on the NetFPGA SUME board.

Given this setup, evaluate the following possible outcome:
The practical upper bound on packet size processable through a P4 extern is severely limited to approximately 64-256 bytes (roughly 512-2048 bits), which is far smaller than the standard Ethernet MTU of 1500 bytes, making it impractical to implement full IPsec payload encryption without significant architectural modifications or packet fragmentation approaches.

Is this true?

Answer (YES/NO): YES